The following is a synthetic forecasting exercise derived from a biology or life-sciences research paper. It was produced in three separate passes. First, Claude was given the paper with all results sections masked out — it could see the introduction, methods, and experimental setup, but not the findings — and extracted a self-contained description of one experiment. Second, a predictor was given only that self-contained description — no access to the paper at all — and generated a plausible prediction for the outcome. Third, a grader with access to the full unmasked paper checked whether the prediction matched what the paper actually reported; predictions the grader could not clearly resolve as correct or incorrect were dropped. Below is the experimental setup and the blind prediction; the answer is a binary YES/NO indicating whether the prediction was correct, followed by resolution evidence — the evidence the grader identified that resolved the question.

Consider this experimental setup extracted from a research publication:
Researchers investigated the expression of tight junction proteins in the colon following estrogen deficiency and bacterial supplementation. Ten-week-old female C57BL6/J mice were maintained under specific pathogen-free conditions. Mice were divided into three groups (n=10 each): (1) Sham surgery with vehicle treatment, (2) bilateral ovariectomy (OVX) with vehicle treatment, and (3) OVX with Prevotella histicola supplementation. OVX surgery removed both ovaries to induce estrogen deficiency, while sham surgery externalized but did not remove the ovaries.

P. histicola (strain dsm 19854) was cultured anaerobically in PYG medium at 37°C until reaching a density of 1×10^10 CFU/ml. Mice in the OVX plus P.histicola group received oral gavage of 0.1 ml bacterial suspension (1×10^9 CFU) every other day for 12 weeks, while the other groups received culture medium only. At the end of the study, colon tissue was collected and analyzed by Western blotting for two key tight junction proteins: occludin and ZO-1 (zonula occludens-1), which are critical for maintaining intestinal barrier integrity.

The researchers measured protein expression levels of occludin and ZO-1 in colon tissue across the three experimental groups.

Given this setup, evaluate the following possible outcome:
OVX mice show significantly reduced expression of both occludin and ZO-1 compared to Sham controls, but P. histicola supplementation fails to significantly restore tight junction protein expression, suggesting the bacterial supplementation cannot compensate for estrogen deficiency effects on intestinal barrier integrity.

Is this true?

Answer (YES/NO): NO